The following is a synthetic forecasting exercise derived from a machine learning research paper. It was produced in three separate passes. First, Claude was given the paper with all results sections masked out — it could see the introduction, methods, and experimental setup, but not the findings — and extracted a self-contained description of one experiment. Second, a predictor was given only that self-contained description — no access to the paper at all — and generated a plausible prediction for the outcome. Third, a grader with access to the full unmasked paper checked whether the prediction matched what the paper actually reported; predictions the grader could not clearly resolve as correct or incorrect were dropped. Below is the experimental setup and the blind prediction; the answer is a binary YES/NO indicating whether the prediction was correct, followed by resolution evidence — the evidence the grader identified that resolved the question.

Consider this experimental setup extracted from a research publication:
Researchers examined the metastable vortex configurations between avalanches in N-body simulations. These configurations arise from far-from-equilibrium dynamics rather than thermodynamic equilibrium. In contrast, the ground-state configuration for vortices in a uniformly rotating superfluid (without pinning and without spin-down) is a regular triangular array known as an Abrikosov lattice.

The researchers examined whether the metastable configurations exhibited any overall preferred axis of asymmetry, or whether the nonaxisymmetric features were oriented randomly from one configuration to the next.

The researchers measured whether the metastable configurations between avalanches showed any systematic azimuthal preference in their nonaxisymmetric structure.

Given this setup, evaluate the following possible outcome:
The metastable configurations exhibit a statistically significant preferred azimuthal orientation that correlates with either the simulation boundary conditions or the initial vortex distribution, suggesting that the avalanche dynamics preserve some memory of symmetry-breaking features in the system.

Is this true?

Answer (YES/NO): NO